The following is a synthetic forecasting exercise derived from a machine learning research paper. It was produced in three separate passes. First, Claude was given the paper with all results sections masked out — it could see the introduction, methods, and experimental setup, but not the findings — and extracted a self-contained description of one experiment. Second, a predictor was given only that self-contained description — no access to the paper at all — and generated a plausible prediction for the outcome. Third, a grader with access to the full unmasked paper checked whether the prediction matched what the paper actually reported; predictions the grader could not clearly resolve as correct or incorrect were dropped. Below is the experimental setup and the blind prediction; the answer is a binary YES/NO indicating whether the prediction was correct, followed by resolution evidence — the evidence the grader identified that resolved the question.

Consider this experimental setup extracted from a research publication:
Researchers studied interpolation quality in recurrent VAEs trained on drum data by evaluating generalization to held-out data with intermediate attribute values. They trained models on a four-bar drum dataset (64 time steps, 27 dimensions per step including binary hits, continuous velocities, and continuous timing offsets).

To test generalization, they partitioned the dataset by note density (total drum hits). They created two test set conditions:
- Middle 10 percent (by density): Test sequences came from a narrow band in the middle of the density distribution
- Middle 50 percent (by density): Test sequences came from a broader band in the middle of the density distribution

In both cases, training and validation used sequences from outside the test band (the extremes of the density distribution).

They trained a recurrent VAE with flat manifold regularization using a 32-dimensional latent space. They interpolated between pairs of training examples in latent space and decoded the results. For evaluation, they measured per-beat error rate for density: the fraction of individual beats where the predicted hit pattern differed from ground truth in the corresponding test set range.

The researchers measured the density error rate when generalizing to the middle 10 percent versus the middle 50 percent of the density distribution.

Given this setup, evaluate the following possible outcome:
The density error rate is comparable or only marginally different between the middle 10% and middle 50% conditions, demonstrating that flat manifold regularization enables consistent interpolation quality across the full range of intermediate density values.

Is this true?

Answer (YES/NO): NO